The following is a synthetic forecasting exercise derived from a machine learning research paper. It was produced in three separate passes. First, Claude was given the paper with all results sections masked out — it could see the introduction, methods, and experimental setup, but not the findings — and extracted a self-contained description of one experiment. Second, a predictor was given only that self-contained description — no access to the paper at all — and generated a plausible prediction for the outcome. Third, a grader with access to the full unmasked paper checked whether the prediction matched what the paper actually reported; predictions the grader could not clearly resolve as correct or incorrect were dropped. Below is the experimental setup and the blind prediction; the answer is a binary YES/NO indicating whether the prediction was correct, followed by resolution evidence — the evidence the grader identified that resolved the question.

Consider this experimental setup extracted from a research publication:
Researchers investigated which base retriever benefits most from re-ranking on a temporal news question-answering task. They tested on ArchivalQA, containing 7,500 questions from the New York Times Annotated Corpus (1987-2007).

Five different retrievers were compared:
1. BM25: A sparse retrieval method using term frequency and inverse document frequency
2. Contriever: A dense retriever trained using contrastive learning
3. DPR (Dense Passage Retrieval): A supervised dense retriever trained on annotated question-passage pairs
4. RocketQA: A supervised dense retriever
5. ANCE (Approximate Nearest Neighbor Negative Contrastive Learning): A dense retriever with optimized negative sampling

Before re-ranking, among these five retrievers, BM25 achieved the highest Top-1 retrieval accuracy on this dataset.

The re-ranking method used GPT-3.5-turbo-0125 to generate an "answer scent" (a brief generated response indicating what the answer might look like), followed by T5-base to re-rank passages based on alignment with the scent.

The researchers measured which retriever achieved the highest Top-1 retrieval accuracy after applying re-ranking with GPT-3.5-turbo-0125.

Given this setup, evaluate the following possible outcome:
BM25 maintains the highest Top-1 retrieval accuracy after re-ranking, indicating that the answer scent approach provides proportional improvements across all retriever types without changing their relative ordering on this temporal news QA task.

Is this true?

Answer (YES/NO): NO